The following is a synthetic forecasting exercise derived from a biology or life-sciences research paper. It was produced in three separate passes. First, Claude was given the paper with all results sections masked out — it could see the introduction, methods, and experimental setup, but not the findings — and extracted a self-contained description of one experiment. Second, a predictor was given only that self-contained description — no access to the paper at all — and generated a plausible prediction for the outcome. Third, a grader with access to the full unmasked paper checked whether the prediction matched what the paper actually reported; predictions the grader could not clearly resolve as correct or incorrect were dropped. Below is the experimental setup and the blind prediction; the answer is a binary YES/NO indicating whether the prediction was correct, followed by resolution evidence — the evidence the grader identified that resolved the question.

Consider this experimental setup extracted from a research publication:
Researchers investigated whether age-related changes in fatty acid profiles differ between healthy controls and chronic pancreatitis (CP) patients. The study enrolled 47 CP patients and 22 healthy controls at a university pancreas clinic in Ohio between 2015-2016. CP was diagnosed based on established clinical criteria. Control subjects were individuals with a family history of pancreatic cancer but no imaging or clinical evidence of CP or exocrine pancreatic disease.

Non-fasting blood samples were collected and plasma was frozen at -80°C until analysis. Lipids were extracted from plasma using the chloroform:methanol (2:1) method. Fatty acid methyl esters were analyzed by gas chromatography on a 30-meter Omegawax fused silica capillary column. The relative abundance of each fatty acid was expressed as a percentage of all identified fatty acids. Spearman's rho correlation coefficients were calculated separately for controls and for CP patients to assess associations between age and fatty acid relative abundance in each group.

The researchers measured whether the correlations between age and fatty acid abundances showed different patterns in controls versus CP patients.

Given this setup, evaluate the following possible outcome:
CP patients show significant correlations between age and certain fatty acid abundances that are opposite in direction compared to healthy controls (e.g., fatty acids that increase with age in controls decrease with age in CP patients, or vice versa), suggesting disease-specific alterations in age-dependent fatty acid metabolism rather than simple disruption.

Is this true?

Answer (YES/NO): NO